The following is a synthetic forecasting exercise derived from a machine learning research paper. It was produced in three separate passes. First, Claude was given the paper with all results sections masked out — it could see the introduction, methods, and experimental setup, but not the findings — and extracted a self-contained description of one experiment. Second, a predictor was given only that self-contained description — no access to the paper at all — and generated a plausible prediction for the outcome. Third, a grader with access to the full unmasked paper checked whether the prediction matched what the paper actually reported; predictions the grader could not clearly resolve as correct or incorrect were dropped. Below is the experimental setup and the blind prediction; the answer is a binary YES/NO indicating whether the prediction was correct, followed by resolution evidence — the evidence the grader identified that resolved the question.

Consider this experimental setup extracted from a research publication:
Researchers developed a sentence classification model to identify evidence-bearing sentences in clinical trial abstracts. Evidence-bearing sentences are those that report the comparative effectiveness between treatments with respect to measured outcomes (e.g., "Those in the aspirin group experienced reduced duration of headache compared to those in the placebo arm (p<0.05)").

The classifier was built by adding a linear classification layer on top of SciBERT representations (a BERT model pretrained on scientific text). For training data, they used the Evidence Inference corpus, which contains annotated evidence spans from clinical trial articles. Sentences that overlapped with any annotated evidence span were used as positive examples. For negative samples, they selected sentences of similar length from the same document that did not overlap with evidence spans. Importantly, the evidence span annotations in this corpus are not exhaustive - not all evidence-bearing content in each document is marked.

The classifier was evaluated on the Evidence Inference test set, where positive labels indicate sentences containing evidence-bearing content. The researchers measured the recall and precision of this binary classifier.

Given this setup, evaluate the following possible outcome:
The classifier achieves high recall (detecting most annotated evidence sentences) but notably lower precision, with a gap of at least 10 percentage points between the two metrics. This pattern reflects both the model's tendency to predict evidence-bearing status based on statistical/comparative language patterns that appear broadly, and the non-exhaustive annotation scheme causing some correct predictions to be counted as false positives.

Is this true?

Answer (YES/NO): YES